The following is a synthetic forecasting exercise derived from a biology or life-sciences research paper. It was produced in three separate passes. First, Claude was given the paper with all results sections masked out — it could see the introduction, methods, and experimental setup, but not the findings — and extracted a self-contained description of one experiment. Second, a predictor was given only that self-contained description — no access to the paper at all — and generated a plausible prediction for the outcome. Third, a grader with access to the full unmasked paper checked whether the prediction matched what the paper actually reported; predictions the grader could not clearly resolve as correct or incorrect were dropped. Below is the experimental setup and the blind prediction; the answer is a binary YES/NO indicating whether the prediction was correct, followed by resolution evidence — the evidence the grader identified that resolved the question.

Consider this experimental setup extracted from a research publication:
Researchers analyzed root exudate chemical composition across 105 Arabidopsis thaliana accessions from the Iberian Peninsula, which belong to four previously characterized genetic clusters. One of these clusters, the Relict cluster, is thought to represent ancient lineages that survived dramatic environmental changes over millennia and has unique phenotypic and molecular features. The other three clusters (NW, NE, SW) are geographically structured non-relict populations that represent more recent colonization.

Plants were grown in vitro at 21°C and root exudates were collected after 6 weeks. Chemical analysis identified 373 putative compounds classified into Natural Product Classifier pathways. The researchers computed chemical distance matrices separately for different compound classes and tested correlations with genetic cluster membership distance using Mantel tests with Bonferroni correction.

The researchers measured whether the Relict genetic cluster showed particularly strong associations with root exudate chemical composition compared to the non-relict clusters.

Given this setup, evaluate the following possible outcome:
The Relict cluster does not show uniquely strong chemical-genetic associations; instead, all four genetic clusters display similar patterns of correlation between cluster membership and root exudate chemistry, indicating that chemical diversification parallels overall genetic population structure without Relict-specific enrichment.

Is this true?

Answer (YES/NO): NO